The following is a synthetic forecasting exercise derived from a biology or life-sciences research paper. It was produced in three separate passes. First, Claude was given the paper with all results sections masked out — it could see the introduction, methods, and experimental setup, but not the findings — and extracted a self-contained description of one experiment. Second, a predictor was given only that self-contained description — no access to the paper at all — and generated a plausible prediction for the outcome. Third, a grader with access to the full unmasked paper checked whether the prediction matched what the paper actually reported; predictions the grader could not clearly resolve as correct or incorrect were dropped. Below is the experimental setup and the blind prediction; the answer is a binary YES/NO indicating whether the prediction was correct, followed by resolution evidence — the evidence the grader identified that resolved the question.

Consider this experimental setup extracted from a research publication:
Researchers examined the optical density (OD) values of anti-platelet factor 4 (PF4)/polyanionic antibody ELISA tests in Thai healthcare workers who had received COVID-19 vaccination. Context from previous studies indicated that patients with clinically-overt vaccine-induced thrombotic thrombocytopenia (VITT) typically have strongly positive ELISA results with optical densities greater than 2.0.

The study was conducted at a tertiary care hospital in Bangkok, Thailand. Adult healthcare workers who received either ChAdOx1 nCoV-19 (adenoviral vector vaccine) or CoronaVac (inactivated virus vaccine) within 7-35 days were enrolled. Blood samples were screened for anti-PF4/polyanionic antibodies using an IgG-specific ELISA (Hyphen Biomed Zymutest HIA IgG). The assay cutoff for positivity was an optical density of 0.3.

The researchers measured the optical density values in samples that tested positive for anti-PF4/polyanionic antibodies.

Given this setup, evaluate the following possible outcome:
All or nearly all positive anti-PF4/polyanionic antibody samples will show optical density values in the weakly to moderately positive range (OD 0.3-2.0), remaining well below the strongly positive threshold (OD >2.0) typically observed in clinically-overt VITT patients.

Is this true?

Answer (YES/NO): YES